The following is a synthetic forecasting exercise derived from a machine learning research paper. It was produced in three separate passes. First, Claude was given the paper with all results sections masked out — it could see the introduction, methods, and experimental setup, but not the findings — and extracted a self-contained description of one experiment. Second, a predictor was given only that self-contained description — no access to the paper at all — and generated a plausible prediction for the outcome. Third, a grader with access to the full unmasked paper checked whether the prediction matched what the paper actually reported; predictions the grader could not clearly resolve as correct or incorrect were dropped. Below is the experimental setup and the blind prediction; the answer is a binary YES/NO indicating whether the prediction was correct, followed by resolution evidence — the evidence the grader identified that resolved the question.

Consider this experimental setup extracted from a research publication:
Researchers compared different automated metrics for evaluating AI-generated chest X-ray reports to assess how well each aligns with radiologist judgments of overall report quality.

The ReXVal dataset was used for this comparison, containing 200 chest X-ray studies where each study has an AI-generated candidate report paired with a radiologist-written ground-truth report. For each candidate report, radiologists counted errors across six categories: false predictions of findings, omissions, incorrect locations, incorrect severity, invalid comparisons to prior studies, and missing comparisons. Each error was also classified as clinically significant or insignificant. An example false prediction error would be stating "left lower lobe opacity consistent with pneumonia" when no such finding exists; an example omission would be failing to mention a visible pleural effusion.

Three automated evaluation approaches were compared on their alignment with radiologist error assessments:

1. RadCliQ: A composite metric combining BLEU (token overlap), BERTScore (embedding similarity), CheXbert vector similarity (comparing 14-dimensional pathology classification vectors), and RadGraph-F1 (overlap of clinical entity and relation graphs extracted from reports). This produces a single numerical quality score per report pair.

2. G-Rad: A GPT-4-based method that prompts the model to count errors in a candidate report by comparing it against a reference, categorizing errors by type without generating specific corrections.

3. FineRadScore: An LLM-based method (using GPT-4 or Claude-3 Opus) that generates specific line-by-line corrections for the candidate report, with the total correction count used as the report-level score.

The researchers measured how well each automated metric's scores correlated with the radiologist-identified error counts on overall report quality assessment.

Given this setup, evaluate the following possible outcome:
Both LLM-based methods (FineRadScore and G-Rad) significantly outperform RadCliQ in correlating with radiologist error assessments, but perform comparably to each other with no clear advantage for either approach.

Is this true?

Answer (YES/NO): NO